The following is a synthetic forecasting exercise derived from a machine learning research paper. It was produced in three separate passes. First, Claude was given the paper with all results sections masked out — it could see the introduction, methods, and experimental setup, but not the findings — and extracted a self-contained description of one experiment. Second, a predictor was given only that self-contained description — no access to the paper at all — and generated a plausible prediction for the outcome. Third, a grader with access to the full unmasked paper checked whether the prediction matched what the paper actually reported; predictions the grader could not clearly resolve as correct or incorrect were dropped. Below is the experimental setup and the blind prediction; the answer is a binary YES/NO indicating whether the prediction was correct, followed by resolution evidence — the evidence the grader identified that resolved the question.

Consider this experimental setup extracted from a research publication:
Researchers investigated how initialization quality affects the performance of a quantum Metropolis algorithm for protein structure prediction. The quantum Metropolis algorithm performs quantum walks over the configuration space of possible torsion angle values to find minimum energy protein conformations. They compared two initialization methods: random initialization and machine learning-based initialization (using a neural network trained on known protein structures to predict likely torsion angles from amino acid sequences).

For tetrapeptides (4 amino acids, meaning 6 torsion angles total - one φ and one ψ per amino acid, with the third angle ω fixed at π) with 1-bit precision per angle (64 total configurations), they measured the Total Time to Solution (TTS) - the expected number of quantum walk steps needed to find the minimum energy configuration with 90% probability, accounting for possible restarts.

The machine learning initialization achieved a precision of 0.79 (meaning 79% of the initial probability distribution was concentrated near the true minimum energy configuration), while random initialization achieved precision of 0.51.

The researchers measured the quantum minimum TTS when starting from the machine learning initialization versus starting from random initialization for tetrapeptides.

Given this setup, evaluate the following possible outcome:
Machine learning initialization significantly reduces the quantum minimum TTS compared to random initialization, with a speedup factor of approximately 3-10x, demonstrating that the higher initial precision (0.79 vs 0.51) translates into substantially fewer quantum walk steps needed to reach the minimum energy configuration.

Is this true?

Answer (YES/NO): YES